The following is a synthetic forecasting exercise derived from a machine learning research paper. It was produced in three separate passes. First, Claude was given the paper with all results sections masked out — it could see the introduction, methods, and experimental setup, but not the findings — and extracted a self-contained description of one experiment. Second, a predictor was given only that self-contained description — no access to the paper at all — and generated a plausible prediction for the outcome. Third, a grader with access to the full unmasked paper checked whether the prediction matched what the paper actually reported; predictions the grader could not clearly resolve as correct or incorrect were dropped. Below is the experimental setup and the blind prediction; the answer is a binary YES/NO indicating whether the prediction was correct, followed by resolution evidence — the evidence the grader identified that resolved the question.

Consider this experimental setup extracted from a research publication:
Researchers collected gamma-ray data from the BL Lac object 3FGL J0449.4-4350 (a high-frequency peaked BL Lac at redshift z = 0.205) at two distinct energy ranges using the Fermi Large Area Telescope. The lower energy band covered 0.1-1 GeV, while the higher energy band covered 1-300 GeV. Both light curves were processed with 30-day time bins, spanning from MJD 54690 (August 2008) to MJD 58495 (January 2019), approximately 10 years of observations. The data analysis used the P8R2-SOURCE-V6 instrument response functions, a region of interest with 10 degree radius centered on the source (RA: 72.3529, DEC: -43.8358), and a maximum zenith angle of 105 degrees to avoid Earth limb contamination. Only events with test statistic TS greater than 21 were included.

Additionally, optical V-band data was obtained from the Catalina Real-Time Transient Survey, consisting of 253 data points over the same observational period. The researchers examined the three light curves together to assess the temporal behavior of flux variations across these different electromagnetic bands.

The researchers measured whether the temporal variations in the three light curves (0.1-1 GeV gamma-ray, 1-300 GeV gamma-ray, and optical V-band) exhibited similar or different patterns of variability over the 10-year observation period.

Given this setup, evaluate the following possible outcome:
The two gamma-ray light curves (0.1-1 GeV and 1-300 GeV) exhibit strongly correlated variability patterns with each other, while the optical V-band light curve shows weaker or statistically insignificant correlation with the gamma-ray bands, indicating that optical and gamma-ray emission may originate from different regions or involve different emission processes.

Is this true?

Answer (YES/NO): NO